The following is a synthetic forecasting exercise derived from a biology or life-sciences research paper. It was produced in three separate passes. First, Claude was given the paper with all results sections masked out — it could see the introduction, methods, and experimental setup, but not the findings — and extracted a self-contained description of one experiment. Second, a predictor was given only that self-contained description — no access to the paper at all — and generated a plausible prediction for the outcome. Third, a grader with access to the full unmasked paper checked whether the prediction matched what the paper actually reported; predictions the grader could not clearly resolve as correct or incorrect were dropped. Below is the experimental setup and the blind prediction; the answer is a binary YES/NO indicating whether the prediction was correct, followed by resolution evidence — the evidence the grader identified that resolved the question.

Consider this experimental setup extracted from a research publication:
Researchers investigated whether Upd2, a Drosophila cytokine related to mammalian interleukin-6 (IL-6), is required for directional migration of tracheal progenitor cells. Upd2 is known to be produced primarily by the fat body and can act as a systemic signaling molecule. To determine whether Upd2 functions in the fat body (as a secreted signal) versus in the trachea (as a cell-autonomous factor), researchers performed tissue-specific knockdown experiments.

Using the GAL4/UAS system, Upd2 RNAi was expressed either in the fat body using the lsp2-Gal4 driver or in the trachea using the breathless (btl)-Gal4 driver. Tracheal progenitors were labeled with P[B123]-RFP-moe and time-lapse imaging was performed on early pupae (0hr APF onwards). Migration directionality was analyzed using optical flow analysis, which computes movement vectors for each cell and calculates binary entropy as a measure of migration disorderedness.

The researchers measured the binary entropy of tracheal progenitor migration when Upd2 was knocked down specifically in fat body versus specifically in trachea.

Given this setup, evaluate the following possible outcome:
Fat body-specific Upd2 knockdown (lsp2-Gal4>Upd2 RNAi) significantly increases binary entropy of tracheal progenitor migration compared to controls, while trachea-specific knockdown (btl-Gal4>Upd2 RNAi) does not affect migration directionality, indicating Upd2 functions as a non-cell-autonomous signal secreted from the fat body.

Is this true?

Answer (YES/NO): YES